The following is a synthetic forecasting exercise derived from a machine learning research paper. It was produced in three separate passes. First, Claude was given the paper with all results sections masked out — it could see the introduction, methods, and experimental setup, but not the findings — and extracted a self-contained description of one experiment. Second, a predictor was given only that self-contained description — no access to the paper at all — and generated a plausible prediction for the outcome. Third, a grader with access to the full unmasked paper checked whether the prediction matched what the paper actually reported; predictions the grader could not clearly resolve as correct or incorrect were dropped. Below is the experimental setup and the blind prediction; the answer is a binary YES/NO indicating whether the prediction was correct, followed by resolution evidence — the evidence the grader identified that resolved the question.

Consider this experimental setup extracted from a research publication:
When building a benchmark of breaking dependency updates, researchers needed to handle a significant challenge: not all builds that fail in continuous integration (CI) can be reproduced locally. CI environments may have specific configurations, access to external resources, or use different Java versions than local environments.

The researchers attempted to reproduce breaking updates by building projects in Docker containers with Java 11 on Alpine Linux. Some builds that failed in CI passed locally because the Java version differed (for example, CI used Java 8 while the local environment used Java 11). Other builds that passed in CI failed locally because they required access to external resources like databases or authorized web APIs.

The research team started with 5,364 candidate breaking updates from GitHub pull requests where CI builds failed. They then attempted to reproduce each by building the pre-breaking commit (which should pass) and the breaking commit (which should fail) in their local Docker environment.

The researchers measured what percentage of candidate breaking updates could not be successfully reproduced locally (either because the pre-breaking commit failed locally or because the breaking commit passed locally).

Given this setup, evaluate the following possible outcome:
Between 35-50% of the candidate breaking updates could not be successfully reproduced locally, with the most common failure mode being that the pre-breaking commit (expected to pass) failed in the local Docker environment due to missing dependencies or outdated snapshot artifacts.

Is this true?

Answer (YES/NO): NO